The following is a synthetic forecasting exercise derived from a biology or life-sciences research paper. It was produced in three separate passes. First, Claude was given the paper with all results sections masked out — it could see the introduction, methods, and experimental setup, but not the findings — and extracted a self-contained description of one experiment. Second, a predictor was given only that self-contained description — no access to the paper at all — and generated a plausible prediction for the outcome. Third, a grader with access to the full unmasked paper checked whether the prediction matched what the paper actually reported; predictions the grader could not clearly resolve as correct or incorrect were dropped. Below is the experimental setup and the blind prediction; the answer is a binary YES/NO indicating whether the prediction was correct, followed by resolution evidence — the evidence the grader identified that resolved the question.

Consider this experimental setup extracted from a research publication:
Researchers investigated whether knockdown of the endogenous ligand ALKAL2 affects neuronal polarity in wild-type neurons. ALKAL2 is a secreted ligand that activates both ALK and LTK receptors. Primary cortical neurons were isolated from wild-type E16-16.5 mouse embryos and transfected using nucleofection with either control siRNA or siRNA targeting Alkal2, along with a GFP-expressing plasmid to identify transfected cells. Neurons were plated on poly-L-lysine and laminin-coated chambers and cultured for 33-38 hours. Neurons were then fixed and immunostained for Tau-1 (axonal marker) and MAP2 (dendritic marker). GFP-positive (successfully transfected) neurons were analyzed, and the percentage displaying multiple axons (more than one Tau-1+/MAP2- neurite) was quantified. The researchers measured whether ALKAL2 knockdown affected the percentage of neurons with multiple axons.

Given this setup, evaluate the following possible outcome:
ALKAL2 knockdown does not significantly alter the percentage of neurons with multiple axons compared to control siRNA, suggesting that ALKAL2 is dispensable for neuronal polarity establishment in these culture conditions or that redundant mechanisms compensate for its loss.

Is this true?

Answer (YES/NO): NO